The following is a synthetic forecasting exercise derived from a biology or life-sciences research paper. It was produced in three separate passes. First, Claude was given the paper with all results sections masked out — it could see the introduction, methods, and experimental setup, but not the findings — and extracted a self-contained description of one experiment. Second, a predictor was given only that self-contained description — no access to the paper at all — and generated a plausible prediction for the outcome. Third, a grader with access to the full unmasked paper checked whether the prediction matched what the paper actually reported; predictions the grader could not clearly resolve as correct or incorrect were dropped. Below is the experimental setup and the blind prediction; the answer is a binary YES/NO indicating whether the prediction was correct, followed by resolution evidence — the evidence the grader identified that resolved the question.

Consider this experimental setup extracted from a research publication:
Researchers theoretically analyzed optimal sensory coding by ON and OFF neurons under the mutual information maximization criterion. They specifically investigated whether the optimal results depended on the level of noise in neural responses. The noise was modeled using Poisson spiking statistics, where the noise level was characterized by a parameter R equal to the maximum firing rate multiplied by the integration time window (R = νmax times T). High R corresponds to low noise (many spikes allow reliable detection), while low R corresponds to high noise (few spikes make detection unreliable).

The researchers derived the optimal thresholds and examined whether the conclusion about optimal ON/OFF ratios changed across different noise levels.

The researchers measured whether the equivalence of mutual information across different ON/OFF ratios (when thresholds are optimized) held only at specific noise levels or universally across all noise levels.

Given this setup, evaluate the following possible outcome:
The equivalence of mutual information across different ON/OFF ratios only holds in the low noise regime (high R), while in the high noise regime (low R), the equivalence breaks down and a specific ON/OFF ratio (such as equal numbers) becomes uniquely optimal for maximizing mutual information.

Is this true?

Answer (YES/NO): NO